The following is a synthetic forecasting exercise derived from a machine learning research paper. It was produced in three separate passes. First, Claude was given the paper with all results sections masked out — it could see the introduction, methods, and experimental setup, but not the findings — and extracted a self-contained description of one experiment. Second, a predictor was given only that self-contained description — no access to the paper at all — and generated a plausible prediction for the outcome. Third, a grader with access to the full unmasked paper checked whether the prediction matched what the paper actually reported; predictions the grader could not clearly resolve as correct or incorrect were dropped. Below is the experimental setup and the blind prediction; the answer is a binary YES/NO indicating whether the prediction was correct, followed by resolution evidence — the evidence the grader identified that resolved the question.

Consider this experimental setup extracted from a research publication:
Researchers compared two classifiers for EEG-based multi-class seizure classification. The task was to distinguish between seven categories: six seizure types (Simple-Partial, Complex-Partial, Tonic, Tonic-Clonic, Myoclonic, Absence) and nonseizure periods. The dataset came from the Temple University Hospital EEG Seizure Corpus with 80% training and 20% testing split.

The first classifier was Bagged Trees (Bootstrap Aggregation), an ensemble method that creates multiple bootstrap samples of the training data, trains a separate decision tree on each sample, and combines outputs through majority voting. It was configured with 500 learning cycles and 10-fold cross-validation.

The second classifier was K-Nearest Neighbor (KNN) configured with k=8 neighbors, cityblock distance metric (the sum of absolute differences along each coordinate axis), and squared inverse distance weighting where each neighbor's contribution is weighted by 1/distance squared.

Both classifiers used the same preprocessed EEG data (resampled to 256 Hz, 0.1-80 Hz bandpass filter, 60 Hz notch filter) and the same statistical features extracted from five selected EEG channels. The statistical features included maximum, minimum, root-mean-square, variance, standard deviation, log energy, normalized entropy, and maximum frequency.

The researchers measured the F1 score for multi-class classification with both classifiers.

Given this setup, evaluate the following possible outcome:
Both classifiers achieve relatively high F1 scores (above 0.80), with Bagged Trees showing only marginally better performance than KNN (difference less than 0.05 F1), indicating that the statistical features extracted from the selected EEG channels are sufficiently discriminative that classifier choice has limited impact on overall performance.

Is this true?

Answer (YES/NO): NO